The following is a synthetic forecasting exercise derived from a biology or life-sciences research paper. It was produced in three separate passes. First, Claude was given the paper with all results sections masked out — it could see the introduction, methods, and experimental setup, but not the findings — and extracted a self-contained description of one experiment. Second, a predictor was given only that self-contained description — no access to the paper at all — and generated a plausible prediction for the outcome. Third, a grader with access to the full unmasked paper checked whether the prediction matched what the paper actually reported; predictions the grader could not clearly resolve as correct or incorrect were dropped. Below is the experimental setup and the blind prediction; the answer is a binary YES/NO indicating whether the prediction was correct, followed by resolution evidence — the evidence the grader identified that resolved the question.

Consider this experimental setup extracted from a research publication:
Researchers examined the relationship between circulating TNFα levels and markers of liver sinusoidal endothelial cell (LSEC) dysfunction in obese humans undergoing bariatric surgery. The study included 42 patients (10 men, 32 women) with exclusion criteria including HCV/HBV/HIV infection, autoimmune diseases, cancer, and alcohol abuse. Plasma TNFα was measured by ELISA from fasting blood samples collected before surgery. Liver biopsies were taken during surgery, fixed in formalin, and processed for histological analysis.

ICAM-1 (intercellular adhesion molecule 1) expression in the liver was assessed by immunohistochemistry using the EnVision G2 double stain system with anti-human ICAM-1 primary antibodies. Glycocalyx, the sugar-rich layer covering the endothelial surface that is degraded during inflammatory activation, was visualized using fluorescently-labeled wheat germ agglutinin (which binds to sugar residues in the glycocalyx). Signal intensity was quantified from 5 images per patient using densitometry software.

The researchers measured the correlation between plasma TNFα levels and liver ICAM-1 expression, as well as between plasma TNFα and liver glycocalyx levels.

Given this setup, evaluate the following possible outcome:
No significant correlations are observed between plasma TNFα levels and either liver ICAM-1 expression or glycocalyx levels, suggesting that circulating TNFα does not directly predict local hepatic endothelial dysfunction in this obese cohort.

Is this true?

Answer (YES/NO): NO